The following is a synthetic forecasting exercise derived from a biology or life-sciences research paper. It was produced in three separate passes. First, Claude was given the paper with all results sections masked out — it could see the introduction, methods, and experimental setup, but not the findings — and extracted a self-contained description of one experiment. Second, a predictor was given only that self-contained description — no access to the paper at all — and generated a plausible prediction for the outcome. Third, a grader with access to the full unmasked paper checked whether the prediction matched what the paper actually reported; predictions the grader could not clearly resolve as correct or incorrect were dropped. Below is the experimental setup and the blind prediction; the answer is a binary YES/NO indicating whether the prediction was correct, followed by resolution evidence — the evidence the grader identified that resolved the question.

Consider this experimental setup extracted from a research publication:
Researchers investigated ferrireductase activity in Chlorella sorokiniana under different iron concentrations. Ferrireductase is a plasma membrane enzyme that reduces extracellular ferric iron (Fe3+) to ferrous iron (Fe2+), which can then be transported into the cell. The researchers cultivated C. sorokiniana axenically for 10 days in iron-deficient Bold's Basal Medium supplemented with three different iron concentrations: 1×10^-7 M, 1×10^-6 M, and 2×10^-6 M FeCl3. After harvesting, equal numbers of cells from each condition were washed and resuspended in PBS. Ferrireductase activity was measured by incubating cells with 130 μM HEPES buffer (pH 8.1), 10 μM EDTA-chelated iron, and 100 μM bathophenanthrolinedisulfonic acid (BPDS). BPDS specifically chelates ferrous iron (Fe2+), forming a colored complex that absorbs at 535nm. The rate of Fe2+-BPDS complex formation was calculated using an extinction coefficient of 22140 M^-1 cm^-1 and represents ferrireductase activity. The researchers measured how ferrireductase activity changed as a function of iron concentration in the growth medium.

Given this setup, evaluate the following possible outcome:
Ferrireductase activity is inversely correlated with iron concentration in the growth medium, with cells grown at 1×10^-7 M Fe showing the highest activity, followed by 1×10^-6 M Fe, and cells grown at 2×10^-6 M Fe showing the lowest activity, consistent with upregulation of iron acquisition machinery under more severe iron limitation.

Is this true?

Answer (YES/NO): YES